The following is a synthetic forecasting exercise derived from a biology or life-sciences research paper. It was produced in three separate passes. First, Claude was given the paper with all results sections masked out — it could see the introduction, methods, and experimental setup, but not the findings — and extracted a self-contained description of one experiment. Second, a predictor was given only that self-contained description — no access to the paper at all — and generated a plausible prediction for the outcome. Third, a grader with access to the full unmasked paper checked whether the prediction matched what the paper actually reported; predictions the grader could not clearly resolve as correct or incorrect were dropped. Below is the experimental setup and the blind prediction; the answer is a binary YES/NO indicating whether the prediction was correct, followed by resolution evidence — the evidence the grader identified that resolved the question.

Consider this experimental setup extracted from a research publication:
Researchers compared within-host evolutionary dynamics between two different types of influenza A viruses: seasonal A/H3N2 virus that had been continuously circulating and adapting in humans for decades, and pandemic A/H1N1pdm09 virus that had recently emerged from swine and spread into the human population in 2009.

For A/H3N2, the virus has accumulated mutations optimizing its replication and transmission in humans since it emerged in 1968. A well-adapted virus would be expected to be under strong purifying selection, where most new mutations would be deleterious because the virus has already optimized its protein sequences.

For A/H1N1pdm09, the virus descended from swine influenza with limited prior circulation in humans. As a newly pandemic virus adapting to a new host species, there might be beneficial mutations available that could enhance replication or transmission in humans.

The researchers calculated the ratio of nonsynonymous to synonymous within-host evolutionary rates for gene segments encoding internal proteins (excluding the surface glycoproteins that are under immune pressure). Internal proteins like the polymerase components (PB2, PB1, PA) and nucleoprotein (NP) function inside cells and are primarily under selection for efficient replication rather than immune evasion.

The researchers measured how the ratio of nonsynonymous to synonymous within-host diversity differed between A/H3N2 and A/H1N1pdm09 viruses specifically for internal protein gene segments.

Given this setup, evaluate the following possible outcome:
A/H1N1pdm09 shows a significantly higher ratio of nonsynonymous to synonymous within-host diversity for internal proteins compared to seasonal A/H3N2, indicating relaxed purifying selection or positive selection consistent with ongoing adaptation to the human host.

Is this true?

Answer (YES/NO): YES